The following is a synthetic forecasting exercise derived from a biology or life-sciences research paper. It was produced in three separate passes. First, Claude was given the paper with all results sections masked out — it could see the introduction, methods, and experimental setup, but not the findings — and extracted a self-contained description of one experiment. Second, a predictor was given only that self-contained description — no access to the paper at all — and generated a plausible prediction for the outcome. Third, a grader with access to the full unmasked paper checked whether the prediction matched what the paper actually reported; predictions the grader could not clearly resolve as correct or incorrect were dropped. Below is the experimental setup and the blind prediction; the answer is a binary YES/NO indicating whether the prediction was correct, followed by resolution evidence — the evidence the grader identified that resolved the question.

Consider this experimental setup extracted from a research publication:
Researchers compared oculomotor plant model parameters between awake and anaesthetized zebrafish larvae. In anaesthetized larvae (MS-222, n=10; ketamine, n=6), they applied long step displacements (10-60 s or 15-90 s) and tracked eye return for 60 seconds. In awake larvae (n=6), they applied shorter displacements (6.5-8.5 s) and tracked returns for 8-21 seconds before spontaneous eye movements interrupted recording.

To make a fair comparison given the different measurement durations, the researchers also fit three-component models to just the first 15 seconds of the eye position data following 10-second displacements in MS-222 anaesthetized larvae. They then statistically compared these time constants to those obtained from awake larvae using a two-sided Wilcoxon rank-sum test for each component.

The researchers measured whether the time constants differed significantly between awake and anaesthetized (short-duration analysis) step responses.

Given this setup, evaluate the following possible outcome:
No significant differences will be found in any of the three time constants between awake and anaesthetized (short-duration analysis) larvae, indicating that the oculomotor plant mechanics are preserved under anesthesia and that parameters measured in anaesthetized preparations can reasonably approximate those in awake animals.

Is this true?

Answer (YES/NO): YES